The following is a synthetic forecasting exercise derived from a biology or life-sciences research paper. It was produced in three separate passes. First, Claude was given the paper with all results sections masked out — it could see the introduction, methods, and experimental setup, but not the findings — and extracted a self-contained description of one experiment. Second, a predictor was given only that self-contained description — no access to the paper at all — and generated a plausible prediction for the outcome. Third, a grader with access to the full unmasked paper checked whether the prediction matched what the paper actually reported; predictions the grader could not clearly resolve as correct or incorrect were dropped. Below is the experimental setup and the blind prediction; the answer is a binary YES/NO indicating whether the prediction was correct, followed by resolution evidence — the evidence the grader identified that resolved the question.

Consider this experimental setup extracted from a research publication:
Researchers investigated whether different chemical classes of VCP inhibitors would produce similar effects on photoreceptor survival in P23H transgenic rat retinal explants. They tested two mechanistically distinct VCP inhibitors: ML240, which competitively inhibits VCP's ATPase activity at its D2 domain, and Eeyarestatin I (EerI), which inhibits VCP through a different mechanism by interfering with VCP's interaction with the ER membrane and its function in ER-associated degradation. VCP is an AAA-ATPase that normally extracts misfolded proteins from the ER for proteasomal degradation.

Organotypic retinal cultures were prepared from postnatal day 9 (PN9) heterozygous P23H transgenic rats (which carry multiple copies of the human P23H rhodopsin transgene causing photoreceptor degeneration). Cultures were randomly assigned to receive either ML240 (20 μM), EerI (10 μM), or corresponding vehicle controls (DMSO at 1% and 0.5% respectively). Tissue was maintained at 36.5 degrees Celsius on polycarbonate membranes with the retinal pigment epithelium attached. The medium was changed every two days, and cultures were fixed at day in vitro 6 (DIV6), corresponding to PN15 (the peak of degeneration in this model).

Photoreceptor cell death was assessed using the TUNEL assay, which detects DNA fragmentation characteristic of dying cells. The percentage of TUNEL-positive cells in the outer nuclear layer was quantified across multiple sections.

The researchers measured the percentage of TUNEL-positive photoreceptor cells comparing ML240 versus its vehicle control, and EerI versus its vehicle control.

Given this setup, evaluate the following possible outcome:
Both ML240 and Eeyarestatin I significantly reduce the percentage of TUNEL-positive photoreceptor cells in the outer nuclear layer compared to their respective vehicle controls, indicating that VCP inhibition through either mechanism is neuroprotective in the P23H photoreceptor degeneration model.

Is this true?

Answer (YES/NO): YES